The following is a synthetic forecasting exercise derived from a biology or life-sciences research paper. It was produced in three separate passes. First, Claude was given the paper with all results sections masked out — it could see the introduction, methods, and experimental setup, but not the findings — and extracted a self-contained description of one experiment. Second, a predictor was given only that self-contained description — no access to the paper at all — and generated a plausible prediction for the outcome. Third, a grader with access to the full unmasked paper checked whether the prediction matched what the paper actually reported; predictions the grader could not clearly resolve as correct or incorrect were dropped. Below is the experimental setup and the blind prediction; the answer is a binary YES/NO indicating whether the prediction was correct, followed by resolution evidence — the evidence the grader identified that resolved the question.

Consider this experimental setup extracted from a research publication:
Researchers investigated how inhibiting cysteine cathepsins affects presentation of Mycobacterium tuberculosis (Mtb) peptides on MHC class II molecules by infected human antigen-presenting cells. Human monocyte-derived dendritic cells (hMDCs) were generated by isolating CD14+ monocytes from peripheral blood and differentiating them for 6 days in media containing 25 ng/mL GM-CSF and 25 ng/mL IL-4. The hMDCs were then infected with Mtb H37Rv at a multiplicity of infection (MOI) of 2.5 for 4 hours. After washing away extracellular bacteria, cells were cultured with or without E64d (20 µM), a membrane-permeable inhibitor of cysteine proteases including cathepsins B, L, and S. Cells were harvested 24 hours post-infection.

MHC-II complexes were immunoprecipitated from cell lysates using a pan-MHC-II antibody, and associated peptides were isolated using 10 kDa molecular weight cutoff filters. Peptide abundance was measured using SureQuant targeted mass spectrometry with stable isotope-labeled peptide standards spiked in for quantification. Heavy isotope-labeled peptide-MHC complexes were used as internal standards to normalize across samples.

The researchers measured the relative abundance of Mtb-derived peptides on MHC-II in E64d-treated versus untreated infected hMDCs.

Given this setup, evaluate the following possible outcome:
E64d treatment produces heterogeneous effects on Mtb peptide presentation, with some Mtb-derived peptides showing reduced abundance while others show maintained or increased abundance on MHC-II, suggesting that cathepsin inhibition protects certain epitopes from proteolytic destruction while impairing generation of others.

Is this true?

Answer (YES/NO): NO